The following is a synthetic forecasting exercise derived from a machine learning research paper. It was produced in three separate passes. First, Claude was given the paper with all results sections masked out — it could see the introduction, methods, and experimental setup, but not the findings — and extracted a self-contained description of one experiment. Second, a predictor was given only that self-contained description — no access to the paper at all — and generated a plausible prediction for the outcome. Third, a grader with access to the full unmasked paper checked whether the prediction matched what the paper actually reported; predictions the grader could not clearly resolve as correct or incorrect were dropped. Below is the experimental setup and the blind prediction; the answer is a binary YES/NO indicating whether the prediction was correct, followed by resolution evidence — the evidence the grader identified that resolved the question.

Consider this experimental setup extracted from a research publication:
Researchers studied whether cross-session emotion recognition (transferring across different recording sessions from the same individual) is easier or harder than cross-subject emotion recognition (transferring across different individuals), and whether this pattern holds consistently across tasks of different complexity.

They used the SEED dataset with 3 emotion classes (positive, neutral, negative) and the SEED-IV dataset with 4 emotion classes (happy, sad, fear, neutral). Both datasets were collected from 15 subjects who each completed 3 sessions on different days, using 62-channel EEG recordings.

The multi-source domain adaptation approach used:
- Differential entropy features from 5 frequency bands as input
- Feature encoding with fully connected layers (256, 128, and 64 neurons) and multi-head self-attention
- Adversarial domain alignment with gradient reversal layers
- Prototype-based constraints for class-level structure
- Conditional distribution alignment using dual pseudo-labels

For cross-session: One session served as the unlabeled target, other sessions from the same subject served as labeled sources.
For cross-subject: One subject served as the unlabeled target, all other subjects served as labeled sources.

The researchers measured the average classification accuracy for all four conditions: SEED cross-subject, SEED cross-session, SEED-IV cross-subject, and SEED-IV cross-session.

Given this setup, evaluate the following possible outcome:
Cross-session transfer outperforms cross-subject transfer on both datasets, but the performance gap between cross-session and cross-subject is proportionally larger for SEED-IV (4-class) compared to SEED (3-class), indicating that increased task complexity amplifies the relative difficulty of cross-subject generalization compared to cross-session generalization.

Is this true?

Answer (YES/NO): YES